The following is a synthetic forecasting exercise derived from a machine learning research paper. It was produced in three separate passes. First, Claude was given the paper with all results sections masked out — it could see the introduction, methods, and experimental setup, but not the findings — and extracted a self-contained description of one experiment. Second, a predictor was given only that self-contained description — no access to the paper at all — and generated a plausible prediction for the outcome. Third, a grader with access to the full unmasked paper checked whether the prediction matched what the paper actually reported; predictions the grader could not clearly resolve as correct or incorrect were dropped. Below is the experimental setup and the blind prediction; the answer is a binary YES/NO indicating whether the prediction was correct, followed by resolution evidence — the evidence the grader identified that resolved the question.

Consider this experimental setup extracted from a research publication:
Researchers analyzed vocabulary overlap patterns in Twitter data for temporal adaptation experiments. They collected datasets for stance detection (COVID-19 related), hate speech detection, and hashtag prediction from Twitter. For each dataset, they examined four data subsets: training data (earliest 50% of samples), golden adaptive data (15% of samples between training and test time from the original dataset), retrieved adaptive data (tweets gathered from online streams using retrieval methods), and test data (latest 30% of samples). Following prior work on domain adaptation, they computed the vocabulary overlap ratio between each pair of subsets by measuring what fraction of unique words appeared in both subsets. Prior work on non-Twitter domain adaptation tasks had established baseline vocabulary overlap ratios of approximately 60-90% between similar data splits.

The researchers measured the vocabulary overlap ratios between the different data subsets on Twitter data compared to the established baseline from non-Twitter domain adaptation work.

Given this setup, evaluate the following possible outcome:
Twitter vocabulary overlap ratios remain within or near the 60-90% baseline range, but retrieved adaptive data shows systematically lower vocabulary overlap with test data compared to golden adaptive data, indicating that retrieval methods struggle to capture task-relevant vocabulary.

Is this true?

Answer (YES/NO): NO